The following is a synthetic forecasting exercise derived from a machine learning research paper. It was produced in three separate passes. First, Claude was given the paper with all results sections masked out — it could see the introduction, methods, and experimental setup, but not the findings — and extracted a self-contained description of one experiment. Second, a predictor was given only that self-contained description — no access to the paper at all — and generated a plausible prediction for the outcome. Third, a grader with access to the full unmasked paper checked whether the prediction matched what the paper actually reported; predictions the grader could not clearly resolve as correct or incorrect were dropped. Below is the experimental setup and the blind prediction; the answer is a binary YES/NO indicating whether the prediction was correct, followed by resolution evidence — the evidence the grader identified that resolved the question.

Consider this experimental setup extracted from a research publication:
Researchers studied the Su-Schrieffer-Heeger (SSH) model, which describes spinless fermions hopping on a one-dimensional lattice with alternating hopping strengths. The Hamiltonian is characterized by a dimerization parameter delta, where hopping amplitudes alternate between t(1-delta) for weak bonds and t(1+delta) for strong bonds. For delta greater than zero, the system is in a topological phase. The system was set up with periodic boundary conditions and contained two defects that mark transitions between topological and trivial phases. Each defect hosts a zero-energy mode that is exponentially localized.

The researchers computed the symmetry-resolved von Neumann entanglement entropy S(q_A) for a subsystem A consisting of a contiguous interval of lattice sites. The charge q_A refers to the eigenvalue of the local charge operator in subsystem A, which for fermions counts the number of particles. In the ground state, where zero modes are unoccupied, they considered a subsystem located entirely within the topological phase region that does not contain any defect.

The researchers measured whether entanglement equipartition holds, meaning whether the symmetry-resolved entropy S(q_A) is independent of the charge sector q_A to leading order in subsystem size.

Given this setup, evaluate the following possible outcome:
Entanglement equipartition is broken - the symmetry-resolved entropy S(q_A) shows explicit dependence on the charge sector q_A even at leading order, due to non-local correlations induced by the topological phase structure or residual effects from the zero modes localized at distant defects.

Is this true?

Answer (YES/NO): YES